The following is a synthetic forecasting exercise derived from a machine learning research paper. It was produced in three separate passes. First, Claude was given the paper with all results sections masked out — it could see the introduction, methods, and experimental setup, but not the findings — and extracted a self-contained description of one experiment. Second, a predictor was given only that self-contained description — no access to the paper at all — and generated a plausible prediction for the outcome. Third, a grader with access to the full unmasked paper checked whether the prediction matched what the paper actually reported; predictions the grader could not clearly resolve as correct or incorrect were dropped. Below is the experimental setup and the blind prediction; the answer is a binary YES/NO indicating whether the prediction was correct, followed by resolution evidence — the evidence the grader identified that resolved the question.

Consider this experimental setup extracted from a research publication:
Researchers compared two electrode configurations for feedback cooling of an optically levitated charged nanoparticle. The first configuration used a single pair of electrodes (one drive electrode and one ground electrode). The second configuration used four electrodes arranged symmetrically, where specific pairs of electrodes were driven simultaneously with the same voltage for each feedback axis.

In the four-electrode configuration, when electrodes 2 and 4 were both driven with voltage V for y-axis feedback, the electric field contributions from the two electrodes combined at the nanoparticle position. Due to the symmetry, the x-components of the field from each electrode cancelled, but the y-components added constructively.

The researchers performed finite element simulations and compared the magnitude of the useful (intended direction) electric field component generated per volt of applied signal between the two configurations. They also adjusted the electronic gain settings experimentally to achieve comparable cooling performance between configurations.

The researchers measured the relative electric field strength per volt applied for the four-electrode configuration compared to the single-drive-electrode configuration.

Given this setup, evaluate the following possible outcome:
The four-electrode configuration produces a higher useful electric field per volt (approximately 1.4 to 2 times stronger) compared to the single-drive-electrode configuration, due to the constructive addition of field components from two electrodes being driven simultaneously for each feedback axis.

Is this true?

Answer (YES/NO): YES